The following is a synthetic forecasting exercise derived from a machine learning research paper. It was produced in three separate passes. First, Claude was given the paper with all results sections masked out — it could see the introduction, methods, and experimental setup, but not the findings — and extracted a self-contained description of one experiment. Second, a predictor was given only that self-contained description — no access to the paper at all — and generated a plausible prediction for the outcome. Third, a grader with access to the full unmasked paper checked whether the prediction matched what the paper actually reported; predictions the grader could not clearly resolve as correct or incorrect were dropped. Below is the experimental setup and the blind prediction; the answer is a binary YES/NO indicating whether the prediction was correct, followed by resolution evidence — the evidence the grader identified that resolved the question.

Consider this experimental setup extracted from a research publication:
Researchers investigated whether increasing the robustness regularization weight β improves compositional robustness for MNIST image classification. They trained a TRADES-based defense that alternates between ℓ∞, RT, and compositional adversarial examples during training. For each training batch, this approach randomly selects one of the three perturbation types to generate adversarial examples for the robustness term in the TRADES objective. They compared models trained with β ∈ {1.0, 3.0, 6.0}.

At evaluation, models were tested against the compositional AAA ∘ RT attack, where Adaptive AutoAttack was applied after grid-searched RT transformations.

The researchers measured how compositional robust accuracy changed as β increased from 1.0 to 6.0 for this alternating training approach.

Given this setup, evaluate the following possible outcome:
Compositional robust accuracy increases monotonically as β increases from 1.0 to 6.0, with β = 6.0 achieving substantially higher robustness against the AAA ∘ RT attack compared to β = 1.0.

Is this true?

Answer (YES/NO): YES